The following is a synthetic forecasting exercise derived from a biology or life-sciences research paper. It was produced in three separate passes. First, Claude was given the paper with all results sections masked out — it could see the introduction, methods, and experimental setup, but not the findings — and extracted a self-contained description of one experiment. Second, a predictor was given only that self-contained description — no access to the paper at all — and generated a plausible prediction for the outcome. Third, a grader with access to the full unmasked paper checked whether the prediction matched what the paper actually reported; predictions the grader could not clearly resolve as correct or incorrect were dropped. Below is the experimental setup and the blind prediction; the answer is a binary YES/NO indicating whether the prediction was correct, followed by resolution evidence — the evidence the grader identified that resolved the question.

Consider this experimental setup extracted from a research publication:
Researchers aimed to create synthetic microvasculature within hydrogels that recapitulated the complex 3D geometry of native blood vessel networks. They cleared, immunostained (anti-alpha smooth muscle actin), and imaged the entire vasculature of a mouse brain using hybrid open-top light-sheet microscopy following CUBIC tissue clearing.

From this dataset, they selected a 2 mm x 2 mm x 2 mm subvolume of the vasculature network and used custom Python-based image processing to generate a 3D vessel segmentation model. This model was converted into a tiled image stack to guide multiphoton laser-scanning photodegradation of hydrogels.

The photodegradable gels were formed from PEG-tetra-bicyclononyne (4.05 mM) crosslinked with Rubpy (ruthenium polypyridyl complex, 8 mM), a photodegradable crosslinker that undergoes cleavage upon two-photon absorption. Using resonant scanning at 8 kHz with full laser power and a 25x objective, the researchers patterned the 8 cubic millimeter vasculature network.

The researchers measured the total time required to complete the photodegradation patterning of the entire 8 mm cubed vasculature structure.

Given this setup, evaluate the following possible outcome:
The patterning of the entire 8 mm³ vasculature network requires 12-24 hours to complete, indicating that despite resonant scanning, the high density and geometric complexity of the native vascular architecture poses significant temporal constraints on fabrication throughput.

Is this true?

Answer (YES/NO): NO